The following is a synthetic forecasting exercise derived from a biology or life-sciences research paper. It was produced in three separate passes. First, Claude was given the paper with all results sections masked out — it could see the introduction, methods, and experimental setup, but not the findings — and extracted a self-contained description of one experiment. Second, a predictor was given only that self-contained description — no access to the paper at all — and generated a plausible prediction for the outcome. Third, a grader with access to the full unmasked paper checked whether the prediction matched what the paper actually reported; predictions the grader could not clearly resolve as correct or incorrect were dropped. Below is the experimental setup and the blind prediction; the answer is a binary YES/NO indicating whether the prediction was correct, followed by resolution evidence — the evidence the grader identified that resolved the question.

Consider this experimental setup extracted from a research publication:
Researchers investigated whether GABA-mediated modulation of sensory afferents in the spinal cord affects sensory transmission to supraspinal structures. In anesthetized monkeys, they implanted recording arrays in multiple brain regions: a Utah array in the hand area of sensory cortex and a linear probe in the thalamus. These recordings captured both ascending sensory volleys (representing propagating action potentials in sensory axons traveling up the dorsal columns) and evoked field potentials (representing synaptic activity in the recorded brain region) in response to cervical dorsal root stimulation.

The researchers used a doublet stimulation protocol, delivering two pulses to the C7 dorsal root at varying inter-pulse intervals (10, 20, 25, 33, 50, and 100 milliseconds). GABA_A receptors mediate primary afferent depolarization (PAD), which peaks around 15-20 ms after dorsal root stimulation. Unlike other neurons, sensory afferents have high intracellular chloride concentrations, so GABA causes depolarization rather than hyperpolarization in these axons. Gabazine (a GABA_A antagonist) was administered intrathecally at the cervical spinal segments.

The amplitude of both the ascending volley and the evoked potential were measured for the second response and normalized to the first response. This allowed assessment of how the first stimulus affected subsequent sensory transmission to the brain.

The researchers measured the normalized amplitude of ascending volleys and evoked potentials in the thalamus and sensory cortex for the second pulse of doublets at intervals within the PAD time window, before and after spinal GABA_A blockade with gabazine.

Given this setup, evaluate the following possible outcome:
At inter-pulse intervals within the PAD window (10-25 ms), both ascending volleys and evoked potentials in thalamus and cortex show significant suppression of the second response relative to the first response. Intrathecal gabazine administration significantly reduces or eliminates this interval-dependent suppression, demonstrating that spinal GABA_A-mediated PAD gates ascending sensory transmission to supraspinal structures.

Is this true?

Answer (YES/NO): NO